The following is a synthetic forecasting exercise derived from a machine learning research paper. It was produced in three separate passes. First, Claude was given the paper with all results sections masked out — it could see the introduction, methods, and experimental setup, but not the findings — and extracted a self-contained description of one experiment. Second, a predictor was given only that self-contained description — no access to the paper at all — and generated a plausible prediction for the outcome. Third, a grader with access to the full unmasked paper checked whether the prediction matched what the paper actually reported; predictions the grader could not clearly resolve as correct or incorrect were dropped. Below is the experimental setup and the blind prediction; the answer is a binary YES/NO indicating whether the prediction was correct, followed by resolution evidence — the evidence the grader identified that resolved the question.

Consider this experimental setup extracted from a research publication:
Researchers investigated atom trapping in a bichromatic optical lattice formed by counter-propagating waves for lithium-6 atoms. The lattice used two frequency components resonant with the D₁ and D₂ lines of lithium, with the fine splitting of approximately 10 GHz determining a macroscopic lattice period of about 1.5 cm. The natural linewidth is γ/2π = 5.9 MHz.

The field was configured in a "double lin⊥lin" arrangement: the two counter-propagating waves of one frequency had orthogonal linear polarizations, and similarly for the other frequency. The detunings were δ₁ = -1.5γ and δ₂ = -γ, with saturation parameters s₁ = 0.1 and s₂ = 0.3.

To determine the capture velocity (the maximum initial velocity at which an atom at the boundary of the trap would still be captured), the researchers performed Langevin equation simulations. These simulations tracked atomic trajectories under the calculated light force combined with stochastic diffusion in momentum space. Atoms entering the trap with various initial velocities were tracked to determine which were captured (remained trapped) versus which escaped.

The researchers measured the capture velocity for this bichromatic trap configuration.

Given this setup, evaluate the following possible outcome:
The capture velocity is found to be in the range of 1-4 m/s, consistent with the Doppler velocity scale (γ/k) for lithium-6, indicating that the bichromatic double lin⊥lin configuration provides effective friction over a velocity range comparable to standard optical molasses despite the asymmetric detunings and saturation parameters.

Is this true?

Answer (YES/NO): NO